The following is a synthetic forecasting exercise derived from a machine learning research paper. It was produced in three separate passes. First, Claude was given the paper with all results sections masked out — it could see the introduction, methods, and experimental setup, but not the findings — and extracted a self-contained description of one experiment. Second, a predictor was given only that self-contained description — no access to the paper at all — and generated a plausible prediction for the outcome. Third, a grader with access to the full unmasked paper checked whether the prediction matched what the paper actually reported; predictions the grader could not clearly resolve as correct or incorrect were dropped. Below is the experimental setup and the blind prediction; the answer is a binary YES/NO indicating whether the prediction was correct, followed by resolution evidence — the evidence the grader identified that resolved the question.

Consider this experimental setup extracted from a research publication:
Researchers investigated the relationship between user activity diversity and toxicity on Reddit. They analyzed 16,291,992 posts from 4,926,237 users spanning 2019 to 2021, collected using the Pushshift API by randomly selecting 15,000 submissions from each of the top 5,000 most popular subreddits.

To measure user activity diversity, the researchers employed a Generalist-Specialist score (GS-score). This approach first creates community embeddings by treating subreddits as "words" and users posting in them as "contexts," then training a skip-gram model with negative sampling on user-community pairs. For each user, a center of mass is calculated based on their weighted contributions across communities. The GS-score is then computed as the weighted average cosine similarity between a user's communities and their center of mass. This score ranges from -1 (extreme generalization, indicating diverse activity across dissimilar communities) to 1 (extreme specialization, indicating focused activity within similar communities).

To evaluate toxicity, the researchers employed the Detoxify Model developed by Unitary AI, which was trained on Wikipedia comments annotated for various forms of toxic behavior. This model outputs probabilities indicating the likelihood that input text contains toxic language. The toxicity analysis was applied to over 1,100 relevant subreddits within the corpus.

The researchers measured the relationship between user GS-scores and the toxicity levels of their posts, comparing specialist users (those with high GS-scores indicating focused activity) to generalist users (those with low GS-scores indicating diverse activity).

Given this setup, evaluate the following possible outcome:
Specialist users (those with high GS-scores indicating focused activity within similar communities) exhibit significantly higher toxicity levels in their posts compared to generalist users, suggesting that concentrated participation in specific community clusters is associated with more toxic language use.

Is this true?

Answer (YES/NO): YES